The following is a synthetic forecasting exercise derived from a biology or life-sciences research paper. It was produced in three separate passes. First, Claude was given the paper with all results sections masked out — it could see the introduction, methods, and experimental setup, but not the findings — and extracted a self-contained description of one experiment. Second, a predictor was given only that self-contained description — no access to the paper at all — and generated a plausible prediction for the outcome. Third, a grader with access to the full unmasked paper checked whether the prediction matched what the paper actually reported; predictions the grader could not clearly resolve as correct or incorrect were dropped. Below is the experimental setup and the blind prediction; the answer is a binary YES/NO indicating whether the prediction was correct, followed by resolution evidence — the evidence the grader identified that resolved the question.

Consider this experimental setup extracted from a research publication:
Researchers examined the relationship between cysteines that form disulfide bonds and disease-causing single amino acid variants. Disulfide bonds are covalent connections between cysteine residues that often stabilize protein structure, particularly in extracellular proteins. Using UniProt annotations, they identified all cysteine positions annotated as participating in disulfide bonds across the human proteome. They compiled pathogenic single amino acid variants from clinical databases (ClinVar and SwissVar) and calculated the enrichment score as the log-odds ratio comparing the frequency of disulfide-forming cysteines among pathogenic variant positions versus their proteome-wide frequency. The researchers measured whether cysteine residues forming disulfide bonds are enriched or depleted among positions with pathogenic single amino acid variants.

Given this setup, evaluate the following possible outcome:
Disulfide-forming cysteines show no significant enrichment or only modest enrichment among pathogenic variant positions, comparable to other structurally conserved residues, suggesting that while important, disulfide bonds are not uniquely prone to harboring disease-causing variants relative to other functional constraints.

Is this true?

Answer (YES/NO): NO